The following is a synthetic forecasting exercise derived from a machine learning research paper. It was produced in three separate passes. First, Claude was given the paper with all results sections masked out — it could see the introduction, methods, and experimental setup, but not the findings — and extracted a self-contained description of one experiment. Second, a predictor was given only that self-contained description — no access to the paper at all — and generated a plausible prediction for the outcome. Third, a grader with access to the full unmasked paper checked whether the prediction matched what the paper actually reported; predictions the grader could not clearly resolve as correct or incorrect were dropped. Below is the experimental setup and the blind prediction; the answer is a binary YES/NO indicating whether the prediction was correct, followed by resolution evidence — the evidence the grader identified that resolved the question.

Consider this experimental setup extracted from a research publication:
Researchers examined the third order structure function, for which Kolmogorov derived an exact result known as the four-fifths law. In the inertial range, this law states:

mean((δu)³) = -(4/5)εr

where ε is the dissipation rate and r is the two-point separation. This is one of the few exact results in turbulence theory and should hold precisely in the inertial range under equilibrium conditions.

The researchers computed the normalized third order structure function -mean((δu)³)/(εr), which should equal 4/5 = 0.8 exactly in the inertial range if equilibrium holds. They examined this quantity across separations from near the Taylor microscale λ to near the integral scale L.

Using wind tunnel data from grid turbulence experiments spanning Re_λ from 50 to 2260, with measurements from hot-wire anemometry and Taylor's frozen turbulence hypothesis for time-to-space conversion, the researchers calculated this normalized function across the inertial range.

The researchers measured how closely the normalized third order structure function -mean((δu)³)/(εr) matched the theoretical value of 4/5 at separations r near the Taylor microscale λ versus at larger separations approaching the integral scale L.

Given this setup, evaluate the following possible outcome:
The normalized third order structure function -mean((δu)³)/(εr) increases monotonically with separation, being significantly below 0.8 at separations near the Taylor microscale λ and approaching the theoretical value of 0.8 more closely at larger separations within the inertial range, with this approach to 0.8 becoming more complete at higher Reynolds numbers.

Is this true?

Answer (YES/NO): NO